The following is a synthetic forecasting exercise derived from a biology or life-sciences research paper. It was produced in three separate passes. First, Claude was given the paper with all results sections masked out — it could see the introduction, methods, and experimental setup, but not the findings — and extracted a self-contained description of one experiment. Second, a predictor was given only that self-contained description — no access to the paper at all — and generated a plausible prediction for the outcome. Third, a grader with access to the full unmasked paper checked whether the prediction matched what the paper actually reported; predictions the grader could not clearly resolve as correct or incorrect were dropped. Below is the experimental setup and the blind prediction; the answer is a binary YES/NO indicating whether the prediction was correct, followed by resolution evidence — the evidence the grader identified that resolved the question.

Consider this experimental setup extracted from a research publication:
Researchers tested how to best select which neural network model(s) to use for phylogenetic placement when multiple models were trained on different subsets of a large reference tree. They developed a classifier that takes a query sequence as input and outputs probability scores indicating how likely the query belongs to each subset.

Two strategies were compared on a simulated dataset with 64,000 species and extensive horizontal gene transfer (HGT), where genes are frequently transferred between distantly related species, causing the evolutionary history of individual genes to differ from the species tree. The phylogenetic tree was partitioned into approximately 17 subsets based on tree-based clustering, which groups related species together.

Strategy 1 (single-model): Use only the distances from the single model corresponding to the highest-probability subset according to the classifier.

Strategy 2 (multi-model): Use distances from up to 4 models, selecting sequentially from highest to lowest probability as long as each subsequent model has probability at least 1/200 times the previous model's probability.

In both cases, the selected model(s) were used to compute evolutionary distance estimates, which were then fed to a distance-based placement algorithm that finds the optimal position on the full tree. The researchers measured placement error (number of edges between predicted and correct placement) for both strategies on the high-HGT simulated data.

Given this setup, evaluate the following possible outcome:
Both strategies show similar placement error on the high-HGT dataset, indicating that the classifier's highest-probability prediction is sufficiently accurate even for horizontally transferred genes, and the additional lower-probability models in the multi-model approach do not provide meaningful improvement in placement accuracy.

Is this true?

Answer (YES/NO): NO